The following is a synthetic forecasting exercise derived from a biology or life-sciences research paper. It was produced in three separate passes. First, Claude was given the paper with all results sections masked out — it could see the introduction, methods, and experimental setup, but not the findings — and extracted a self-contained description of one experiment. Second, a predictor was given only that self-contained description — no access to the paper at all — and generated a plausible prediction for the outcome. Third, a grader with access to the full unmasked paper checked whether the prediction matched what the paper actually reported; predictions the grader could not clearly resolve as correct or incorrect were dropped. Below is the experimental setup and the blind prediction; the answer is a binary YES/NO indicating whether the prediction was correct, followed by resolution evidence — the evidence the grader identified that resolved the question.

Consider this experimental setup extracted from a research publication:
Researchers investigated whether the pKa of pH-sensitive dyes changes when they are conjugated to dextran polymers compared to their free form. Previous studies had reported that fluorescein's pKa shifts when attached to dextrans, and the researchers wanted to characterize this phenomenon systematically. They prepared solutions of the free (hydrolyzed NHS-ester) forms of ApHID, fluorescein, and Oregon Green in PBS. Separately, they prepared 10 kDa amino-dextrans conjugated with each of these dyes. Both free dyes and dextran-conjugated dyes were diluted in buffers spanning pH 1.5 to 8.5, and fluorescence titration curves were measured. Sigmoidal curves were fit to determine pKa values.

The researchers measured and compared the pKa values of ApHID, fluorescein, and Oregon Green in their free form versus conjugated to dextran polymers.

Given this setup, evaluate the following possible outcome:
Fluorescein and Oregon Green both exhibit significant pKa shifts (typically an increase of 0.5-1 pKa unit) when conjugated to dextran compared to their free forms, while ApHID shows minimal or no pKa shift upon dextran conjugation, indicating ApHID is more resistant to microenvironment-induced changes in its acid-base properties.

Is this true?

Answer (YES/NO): NO